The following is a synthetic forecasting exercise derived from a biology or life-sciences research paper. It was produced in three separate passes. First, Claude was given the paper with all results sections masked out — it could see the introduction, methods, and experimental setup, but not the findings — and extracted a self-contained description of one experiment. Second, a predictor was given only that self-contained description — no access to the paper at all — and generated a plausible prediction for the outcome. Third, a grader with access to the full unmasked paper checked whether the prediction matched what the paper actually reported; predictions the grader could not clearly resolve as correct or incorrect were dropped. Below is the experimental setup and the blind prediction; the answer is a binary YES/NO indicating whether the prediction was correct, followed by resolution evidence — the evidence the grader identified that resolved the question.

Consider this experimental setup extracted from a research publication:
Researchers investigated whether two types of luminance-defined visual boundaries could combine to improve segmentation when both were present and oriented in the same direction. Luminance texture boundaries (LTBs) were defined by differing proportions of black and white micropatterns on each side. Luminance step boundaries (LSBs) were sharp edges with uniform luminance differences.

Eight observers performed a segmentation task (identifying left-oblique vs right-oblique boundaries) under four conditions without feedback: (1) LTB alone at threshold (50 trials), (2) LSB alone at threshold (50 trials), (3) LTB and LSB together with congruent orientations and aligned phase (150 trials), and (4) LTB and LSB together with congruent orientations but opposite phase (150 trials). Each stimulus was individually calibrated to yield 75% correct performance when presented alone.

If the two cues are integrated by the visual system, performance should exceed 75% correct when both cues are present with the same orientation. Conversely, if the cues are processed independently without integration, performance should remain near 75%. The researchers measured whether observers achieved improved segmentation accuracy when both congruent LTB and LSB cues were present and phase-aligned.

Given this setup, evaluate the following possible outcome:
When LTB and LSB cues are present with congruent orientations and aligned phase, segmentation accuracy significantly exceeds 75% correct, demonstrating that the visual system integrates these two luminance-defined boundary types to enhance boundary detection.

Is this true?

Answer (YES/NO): NO